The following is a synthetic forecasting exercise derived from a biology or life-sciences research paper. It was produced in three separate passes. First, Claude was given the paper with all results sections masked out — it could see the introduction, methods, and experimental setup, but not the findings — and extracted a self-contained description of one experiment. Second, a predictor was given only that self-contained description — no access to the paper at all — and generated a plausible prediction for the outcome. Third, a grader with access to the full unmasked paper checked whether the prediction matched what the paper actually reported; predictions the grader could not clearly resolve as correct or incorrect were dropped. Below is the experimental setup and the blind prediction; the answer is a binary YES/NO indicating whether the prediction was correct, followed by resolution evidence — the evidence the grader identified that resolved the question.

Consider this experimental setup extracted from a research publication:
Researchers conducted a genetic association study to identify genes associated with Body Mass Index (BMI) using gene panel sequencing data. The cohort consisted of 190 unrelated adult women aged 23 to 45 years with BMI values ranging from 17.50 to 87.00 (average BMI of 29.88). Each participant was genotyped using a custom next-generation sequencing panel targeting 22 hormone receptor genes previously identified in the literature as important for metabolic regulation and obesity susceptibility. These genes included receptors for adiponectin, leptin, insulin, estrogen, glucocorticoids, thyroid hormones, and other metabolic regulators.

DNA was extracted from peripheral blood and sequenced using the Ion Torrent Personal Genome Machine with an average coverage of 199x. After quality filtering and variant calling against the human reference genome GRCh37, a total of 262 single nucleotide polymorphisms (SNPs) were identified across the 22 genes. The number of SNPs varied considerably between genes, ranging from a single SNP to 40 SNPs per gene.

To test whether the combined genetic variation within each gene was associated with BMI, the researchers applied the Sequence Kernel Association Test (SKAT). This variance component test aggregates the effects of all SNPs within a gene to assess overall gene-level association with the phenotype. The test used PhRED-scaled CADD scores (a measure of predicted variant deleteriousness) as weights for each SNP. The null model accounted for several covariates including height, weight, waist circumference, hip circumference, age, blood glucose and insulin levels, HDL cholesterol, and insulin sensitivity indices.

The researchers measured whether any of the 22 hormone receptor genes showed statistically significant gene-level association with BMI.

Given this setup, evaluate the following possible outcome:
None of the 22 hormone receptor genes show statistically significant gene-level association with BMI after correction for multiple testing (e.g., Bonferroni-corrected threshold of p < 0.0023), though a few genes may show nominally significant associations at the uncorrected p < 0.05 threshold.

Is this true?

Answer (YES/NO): NO